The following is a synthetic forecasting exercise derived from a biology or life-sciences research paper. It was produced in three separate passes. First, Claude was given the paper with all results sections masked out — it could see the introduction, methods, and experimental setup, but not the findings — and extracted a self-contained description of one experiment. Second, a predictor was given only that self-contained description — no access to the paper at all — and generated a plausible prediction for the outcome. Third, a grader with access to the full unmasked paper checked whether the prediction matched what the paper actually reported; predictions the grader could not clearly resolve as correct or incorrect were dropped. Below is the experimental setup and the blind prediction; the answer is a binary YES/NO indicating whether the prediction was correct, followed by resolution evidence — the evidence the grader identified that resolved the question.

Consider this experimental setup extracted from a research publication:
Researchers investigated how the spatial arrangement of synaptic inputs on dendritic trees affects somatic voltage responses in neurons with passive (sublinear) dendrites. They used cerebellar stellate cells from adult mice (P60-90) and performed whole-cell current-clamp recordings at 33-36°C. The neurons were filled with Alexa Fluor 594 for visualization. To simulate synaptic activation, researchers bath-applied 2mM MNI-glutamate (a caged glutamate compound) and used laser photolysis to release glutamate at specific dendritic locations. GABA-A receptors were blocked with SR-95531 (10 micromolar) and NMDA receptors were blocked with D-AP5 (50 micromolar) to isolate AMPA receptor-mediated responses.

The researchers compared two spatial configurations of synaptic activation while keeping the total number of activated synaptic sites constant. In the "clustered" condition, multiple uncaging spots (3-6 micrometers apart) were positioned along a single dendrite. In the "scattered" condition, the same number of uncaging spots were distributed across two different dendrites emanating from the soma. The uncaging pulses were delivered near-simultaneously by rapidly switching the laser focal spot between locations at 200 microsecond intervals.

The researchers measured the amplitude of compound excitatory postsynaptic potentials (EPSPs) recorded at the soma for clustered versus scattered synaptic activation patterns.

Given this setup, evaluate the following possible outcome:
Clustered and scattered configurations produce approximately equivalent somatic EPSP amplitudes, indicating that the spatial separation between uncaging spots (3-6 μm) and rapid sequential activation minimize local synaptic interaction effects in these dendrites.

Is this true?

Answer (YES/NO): NO